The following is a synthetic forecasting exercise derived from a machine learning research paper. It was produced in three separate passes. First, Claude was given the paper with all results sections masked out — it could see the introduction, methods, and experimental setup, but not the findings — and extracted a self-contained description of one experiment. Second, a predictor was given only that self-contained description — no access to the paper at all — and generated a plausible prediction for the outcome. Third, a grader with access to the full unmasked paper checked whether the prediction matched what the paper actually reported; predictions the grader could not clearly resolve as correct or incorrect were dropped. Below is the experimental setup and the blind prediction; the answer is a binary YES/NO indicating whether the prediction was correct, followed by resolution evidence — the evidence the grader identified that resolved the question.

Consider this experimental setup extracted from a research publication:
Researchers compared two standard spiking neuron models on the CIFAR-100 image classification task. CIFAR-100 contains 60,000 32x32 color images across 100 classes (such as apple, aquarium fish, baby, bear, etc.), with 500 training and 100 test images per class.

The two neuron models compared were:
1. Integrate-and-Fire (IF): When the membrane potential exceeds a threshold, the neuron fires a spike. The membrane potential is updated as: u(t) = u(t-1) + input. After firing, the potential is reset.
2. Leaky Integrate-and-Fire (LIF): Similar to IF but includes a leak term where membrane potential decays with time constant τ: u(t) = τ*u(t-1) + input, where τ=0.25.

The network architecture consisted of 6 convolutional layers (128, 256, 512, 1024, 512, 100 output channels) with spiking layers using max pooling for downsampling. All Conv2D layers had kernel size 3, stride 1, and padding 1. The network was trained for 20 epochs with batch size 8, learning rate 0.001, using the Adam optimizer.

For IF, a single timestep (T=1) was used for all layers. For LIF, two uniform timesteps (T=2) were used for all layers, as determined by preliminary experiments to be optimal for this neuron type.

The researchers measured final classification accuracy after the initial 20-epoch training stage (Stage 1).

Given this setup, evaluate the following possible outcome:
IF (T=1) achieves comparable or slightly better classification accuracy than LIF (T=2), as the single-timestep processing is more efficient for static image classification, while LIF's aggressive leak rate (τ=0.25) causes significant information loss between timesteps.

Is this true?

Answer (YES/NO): NO